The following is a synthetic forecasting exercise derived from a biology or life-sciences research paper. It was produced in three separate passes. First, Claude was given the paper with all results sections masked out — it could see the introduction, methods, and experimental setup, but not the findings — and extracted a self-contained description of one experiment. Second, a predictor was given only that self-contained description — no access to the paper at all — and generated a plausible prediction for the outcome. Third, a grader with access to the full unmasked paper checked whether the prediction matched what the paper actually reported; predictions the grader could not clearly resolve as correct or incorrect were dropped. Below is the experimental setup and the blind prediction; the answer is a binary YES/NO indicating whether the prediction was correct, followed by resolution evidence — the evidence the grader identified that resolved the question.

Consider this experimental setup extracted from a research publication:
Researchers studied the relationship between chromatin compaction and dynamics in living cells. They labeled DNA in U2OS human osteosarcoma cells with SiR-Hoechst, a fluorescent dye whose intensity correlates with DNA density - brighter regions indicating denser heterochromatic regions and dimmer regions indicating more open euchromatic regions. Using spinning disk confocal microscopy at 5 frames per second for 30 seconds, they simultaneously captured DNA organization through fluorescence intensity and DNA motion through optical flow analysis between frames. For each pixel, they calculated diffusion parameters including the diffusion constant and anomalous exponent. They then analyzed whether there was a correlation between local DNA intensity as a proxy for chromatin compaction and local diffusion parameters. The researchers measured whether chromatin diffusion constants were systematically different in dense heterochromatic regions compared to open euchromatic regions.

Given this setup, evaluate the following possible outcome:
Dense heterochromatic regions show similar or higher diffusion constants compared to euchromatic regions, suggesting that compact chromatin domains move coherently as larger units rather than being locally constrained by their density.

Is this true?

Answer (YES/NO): YES